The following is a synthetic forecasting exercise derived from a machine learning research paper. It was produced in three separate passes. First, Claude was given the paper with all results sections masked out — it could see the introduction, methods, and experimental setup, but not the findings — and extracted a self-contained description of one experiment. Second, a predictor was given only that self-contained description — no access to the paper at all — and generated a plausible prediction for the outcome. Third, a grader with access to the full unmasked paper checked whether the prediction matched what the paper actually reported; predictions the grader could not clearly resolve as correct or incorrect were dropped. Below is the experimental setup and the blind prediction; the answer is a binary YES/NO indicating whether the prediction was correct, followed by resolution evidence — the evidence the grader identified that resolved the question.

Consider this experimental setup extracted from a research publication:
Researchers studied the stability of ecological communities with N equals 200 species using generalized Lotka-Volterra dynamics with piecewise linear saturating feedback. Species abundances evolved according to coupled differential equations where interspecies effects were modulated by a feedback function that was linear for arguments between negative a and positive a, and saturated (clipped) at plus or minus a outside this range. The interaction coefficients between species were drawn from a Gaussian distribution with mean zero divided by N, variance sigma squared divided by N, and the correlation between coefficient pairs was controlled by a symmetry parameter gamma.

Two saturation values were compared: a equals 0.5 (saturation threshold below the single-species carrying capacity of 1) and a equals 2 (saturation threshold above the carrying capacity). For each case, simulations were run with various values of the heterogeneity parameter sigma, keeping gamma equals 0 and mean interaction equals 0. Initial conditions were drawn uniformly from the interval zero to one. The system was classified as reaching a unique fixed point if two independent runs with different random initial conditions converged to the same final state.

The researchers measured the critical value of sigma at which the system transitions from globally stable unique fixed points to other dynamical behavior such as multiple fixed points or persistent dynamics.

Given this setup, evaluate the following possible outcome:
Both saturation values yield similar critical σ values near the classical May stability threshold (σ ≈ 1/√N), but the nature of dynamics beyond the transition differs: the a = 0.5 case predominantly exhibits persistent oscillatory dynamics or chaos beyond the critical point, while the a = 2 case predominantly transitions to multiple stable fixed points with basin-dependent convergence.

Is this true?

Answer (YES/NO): NO